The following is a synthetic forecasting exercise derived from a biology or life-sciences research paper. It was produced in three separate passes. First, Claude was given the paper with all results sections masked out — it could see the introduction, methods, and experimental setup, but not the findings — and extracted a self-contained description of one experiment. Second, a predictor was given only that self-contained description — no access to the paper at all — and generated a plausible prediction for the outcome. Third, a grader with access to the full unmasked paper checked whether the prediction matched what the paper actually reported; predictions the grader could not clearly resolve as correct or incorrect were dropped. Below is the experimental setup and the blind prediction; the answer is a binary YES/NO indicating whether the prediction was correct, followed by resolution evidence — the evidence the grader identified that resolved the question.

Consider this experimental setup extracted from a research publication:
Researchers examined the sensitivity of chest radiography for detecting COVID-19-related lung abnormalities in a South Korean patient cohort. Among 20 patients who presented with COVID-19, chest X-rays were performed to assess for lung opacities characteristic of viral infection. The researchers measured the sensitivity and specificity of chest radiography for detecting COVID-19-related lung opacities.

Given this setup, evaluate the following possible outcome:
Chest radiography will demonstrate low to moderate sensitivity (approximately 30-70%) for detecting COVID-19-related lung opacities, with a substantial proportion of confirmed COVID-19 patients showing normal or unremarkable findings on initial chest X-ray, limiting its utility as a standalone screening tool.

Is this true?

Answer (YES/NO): NO